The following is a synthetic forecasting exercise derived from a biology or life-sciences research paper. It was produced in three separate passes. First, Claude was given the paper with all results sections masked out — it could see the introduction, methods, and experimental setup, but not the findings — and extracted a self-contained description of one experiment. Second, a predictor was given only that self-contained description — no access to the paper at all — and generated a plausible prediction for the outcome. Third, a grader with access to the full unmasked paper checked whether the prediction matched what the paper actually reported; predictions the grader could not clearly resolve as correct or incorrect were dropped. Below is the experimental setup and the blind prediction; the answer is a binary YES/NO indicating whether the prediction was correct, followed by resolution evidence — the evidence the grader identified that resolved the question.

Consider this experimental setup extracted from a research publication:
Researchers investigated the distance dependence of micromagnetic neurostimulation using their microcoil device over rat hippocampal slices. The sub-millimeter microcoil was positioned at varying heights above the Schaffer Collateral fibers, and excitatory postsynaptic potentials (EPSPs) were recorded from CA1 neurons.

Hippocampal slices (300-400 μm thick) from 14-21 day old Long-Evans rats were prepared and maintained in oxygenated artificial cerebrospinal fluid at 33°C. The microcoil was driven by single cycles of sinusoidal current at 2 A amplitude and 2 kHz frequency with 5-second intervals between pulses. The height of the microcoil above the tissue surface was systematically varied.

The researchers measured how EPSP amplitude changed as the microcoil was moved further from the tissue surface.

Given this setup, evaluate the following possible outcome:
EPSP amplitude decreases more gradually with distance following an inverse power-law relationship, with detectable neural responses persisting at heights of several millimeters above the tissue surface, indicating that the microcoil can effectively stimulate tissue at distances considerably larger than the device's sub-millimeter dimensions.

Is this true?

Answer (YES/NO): NO